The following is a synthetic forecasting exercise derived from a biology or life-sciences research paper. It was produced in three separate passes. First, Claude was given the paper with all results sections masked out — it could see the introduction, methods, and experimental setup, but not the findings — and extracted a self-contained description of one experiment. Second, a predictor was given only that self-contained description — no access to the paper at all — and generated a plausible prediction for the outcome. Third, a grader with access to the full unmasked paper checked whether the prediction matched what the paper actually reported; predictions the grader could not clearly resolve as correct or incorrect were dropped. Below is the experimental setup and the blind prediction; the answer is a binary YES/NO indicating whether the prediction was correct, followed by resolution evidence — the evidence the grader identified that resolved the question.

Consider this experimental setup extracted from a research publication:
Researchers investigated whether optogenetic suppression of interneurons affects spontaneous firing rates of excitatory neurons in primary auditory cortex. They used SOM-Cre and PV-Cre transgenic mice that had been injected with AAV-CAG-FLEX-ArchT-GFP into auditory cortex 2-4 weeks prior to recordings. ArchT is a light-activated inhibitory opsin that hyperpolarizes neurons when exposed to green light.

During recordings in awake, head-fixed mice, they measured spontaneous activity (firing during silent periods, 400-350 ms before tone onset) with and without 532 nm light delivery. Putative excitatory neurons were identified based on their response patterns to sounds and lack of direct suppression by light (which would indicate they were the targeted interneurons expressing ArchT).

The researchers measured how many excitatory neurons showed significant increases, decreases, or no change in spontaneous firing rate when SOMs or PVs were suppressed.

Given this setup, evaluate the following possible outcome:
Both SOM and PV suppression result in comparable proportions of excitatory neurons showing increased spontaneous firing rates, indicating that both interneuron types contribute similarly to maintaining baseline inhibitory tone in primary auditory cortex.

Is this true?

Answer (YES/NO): NO